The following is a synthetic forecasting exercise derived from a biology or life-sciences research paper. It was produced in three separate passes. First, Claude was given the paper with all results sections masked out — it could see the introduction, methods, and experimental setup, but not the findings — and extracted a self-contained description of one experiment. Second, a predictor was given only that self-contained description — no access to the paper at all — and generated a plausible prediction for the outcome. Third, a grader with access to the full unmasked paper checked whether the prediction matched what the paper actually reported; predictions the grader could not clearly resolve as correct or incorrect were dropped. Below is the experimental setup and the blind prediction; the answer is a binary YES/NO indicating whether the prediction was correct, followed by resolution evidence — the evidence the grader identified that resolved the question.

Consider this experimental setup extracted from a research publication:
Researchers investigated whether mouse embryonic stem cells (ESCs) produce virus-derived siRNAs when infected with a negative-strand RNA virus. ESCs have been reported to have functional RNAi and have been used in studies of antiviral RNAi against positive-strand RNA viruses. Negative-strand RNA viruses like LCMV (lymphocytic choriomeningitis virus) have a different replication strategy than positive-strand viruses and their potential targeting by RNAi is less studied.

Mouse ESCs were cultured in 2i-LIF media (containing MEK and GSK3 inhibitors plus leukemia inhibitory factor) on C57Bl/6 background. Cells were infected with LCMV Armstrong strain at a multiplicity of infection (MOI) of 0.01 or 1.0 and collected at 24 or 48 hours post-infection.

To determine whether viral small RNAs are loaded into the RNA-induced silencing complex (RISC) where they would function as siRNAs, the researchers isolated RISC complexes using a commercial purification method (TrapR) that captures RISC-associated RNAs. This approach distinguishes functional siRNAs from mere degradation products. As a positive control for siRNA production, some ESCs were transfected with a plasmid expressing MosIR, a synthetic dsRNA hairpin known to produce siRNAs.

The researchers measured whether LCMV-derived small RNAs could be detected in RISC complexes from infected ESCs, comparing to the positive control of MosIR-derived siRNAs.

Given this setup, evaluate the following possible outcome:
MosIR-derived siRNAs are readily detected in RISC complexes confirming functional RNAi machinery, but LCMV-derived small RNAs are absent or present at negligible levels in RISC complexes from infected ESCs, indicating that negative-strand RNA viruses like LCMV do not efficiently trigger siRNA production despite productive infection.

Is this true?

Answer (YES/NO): NO